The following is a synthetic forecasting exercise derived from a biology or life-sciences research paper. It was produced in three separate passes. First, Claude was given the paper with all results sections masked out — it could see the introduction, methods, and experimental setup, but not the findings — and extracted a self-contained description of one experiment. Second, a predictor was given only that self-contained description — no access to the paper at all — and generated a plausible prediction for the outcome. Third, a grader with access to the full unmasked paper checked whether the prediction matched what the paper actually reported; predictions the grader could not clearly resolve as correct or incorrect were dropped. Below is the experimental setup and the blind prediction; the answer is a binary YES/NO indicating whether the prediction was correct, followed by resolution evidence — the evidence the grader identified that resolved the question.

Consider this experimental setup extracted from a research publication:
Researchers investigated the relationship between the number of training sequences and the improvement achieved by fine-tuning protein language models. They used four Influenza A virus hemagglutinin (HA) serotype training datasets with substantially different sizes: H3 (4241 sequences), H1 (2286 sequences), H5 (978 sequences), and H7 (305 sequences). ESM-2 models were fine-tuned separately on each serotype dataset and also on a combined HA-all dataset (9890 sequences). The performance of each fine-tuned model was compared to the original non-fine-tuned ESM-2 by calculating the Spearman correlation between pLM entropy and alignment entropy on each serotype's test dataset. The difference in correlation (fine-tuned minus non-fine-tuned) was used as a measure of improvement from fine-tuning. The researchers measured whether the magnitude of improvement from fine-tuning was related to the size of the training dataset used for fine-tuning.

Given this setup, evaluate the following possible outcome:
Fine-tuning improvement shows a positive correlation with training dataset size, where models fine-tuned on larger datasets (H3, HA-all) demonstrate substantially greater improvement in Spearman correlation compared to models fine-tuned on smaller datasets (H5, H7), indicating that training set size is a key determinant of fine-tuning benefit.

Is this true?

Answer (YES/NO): NO